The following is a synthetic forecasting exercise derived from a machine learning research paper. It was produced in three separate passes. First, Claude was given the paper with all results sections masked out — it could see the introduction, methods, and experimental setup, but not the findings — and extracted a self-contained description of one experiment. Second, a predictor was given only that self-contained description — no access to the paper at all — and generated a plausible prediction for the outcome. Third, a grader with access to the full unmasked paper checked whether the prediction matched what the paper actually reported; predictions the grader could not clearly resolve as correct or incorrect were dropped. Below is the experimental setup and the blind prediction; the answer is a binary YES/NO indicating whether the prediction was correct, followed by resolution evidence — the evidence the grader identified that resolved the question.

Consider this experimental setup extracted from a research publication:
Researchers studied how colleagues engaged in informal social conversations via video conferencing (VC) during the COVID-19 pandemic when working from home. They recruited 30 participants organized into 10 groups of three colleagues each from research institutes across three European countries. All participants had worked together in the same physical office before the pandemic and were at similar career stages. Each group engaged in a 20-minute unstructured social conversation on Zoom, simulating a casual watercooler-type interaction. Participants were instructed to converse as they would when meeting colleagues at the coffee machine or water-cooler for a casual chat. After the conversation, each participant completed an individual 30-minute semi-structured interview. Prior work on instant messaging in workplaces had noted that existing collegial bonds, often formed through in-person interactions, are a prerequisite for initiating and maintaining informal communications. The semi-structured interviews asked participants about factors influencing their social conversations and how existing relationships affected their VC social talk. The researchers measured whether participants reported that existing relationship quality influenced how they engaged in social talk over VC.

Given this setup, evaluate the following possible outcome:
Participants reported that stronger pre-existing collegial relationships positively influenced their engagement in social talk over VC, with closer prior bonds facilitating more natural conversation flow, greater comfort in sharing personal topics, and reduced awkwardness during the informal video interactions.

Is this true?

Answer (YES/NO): YES